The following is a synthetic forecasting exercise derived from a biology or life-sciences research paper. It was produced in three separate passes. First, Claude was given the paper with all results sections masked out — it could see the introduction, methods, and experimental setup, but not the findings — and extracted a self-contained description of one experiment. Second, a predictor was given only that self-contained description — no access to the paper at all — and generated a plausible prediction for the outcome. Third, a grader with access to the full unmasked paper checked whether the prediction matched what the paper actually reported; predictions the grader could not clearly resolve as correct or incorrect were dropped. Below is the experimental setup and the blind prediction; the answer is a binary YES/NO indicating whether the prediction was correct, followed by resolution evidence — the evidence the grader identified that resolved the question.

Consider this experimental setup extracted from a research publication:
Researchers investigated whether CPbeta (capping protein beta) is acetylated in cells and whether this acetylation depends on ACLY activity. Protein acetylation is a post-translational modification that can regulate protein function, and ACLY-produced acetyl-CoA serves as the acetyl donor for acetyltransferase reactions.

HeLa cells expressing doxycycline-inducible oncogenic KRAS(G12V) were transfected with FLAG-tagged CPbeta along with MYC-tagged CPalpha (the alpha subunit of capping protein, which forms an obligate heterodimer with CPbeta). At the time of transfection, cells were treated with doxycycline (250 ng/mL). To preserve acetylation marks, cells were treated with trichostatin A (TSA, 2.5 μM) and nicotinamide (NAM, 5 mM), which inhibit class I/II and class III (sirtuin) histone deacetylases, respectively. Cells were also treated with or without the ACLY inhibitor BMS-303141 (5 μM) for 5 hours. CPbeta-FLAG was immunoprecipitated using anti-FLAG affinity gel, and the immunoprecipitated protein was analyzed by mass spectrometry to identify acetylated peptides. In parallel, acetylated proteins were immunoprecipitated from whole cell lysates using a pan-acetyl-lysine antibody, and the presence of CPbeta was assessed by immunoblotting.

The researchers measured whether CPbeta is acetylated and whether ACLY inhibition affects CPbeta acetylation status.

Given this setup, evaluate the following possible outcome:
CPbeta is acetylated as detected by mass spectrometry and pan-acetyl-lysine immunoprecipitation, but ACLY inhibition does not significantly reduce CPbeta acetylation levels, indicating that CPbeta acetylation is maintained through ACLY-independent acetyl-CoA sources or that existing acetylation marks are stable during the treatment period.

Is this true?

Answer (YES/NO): NO